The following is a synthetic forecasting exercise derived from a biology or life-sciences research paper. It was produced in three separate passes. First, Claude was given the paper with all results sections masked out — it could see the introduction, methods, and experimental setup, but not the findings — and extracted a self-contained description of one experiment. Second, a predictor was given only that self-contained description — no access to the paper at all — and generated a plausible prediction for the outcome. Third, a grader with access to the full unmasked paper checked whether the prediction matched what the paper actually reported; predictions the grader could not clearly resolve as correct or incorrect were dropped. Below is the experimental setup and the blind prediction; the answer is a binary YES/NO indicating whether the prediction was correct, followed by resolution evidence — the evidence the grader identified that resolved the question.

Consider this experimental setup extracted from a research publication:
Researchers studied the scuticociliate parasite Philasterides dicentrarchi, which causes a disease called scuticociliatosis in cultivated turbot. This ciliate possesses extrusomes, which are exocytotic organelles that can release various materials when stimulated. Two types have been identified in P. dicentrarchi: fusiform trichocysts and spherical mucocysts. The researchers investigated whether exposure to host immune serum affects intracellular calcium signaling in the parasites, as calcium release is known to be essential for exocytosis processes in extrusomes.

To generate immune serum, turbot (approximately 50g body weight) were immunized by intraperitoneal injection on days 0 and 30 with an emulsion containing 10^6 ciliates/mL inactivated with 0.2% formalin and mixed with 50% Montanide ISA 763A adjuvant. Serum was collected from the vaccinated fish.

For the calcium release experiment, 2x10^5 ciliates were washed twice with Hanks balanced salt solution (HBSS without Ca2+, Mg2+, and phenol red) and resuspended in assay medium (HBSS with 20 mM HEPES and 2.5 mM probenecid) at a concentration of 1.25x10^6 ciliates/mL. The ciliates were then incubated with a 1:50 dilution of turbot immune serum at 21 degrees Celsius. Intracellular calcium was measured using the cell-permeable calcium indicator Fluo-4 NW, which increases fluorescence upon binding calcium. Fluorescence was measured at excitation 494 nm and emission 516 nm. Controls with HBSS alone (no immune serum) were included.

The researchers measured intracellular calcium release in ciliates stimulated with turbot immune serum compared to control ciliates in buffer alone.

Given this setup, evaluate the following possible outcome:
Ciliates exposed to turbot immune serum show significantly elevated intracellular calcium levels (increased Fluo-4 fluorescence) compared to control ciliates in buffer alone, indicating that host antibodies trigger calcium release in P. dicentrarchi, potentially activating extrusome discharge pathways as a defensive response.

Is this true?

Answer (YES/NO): YES